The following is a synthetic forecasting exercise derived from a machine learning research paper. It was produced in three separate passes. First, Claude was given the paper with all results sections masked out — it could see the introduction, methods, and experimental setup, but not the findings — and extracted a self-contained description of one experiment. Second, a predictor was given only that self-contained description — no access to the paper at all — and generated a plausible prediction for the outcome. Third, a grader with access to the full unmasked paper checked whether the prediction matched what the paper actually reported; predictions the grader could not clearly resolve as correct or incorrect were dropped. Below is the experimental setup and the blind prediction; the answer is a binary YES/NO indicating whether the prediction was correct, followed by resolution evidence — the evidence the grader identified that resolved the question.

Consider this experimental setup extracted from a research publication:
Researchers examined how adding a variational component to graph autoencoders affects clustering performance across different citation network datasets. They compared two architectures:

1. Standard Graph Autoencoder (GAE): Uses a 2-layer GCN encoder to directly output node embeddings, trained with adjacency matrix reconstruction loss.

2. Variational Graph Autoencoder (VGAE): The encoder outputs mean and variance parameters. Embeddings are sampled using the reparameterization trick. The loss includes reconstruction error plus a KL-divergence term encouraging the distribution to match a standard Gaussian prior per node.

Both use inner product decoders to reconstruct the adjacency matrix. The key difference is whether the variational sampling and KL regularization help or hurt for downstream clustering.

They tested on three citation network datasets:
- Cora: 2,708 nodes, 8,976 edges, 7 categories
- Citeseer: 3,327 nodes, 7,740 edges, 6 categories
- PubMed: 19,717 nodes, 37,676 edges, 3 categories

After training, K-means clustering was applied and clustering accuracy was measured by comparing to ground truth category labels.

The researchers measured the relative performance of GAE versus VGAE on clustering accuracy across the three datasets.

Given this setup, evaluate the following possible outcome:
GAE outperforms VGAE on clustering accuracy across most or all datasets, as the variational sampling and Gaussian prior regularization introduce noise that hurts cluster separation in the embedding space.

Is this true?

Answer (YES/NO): YES